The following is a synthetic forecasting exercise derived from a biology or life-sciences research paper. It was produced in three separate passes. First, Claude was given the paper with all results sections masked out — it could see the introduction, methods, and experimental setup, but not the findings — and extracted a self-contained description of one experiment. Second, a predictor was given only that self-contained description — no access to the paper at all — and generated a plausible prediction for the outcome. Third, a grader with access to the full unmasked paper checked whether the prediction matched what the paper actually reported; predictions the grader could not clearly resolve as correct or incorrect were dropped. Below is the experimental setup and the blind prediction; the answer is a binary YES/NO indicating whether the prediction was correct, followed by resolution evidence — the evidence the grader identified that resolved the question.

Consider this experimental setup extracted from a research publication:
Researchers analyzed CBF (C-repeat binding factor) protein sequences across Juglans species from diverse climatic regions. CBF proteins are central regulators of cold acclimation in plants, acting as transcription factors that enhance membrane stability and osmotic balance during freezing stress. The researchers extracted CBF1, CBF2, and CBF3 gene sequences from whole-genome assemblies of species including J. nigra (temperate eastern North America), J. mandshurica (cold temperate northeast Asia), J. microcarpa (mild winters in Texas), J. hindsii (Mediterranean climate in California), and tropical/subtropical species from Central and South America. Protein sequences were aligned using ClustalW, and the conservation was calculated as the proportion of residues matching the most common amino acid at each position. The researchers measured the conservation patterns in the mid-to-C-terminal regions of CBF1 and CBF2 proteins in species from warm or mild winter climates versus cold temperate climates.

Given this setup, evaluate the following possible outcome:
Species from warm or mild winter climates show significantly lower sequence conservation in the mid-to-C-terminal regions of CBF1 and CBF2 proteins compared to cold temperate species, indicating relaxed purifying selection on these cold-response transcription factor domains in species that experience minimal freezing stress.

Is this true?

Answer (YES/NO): YES